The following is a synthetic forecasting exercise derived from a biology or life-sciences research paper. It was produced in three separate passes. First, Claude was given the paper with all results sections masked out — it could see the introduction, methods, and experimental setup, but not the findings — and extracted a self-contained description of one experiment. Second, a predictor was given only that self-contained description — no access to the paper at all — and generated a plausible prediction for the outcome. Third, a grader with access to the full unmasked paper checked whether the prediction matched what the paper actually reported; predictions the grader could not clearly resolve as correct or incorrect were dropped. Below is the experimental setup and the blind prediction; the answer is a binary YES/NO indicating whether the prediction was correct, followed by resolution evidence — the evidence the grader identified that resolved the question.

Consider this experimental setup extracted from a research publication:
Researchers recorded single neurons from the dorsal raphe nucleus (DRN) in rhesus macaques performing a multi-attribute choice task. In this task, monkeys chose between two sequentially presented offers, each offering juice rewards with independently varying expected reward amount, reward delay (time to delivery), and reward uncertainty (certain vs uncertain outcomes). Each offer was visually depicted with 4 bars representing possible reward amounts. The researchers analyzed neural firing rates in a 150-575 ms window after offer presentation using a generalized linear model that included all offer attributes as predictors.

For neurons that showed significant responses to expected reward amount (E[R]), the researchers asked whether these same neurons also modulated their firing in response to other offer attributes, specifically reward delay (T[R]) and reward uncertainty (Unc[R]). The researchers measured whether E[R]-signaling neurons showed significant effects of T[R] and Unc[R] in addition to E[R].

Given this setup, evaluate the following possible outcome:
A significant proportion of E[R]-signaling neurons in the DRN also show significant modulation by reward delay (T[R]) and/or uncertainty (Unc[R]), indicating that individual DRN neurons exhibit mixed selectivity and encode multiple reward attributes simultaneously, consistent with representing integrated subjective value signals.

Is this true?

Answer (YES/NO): YES